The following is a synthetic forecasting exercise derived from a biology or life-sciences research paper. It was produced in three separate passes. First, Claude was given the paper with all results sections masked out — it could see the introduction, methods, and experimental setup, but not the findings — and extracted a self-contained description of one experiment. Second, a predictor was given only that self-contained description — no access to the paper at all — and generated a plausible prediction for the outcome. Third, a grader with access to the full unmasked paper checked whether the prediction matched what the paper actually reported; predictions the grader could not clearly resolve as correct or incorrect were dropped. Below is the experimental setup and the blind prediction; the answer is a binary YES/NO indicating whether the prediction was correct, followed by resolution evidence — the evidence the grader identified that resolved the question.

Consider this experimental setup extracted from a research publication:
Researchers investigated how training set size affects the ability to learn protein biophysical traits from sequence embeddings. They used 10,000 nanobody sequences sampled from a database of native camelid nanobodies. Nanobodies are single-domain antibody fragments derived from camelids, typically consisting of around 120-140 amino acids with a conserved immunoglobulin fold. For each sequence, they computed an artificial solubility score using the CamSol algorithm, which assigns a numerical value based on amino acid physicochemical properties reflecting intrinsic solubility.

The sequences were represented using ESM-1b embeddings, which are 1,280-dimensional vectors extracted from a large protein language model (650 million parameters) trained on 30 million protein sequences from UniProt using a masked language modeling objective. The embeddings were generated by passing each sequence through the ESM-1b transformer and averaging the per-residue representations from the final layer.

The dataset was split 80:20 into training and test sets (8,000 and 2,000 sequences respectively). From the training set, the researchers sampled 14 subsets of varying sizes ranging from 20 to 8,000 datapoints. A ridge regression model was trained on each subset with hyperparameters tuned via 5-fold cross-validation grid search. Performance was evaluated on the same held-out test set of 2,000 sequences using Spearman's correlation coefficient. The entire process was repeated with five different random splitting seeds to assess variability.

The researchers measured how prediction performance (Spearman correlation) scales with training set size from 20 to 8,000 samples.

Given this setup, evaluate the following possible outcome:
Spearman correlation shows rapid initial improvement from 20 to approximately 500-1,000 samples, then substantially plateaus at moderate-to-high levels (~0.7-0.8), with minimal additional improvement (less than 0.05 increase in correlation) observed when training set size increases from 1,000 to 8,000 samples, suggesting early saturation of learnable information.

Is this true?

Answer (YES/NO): NO